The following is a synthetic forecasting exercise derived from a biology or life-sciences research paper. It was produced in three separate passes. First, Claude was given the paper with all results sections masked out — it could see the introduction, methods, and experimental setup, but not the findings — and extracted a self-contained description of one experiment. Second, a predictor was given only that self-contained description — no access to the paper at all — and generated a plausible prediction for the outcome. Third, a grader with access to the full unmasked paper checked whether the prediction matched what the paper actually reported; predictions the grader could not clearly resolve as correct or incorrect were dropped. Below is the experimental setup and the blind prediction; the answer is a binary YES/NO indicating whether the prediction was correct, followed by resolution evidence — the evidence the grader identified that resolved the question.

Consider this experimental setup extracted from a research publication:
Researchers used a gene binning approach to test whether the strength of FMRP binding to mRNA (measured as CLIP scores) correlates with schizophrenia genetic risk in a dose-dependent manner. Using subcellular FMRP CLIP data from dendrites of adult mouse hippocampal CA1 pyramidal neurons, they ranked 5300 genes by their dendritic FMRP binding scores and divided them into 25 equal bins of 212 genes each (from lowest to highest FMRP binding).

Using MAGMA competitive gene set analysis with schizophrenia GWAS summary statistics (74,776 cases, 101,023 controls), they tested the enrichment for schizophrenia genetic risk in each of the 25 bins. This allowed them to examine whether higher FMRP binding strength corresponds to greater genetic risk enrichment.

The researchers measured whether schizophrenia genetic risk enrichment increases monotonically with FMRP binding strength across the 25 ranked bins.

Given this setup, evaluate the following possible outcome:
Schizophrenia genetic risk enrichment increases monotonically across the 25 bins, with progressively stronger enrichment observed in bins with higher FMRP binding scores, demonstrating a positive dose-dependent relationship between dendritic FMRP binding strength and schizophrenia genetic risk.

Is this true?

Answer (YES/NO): NO